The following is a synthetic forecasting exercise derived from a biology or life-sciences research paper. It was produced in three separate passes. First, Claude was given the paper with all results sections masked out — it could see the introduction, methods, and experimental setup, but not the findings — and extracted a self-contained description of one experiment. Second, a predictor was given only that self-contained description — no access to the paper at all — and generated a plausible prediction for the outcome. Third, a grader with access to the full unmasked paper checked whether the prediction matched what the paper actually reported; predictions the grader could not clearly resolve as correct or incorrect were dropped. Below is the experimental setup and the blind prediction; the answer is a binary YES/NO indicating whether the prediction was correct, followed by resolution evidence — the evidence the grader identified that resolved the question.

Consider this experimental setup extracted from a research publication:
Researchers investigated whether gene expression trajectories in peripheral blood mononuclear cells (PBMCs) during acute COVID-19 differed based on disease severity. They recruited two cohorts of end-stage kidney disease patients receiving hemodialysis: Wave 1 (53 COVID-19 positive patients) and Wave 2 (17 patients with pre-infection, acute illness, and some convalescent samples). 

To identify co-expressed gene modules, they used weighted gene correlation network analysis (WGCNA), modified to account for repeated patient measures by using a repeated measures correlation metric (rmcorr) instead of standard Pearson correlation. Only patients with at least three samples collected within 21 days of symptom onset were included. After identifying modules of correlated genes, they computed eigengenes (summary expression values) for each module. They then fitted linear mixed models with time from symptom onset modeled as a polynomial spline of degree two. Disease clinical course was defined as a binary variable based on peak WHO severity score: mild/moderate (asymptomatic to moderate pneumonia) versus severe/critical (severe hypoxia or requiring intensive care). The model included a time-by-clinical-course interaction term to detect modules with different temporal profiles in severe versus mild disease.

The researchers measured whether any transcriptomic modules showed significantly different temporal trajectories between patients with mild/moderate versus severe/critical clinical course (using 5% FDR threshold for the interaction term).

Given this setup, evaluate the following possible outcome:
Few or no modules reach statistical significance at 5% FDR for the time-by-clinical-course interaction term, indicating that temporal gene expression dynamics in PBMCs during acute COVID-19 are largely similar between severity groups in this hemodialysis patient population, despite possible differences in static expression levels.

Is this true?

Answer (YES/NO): NO